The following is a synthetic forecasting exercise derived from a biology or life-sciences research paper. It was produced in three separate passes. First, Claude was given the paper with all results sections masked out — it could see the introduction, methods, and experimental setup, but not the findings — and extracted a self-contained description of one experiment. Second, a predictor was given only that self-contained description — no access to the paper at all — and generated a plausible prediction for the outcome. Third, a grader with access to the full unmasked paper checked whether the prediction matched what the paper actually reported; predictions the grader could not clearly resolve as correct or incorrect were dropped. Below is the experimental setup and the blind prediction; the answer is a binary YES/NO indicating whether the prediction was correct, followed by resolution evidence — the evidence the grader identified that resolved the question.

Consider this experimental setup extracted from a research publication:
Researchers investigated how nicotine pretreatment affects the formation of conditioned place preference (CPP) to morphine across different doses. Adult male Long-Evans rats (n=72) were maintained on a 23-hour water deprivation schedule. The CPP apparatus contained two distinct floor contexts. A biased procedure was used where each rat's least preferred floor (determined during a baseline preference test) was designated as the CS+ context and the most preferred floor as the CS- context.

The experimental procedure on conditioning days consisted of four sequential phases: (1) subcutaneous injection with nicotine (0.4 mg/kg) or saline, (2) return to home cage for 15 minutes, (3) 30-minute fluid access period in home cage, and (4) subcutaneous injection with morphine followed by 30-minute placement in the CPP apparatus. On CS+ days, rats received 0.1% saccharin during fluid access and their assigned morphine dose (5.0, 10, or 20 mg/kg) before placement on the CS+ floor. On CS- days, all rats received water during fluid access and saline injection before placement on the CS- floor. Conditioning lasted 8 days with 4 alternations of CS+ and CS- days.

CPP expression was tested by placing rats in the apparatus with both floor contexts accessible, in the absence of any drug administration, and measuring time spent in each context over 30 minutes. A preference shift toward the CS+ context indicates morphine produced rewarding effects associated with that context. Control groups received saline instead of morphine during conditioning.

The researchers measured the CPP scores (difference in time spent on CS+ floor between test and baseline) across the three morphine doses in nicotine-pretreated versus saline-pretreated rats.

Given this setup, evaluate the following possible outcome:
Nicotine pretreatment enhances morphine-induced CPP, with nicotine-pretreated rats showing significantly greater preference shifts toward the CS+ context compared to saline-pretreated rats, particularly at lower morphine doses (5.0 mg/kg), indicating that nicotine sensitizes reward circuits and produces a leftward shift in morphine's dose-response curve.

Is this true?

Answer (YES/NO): NO